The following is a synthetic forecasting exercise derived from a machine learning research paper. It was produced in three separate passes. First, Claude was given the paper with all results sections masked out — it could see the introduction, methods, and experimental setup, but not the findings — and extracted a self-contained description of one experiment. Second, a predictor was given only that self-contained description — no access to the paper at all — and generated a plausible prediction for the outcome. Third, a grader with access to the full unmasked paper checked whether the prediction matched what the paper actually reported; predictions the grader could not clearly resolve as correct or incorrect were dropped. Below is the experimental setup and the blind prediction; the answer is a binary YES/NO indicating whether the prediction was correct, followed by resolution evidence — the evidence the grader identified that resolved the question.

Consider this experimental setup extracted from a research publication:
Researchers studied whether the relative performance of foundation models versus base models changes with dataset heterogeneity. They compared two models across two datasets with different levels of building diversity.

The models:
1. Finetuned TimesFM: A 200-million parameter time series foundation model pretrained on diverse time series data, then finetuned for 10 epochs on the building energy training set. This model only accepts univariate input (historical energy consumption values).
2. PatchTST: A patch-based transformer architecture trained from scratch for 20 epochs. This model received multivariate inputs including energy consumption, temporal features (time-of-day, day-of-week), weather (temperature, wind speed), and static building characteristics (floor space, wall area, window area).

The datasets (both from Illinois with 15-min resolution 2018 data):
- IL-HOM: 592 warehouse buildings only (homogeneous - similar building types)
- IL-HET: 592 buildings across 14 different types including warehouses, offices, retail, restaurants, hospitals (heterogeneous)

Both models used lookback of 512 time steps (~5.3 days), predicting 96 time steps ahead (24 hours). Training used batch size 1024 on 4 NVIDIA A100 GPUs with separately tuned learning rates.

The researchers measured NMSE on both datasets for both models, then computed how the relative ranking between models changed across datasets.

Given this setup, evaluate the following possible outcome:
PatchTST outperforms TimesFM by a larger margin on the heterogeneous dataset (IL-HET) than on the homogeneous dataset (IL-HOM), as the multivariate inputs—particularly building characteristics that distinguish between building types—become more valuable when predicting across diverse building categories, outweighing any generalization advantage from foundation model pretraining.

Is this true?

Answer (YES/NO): NO